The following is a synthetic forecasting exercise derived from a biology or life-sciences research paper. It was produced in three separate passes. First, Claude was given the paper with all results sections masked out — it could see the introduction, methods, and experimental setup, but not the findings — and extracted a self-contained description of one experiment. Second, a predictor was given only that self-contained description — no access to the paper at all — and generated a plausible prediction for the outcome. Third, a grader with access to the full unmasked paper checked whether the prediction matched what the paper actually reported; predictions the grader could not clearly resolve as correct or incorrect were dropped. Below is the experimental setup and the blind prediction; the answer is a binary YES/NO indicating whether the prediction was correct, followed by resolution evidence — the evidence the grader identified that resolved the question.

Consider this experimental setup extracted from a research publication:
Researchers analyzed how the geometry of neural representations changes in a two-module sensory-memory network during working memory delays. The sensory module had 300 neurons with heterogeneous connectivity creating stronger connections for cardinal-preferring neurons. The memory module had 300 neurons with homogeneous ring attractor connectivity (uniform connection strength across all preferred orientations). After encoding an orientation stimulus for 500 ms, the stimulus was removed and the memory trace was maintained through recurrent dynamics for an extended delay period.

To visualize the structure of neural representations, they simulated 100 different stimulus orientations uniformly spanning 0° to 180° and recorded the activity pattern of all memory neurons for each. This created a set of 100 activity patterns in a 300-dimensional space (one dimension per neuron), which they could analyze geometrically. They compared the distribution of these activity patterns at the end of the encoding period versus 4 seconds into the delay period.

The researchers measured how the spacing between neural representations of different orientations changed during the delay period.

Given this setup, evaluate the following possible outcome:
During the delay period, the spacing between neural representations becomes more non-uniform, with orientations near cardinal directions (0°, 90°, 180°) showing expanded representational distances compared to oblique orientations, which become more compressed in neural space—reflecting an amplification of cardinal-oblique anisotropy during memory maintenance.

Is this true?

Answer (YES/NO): YES